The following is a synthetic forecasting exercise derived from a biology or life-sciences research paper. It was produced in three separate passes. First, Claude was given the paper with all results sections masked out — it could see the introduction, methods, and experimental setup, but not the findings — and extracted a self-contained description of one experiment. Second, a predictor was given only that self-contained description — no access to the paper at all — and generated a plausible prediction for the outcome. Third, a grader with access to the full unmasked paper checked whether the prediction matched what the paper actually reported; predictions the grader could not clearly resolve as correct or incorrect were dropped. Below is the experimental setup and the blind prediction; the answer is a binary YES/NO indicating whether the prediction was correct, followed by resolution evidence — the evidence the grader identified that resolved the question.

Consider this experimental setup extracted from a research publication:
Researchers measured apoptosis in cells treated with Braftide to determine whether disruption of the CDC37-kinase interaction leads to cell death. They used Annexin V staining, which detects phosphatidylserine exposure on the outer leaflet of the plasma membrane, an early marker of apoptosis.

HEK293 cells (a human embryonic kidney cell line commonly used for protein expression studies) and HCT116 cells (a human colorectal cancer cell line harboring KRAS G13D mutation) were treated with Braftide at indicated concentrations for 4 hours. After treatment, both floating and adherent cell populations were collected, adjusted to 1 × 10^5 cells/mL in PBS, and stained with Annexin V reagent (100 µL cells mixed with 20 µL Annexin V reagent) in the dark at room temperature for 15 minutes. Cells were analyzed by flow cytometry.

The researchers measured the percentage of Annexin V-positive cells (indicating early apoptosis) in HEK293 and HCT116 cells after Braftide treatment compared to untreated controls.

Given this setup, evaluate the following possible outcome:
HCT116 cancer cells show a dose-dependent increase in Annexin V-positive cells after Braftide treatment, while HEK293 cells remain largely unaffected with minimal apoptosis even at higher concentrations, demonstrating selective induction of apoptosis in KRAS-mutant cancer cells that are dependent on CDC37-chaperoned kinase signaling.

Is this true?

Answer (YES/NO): NO